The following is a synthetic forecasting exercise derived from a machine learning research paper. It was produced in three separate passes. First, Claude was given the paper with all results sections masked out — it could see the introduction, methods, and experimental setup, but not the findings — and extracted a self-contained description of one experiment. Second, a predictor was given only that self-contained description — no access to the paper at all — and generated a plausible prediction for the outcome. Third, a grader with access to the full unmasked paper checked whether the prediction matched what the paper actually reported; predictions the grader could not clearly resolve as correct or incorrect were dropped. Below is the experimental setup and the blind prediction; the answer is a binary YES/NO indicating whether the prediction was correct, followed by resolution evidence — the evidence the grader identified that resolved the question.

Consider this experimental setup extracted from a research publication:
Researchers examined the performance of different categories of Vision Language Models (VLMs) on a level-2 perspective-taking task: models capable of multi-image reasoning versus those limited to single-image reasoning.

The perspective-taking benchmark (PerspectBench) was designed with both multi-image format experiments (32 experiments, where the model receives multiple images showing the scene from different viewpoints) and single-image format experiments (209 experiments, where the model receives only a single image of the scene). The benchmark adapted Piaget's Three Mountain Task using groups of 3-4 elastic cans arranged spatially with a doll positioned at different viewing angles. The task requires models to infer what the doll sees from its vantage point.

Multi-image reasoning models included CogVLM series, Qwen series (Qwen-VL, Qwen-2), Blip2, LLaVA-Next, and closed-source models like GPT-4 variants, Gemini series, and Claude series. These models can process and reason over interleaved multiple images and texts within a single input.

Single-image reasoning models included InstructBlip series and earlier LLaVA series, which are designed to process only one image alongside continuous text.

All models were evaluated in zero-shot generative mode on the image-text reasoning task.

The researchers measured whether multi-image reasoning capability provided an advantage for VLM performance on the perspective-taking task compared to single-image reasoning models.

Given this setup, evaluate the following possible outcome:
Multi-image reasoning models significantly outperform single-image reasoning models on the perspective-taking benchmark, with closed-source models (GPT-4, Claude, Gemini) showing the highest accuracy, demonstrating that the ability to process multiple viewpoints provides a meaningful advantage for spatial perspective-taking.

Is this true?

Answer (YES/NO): NO